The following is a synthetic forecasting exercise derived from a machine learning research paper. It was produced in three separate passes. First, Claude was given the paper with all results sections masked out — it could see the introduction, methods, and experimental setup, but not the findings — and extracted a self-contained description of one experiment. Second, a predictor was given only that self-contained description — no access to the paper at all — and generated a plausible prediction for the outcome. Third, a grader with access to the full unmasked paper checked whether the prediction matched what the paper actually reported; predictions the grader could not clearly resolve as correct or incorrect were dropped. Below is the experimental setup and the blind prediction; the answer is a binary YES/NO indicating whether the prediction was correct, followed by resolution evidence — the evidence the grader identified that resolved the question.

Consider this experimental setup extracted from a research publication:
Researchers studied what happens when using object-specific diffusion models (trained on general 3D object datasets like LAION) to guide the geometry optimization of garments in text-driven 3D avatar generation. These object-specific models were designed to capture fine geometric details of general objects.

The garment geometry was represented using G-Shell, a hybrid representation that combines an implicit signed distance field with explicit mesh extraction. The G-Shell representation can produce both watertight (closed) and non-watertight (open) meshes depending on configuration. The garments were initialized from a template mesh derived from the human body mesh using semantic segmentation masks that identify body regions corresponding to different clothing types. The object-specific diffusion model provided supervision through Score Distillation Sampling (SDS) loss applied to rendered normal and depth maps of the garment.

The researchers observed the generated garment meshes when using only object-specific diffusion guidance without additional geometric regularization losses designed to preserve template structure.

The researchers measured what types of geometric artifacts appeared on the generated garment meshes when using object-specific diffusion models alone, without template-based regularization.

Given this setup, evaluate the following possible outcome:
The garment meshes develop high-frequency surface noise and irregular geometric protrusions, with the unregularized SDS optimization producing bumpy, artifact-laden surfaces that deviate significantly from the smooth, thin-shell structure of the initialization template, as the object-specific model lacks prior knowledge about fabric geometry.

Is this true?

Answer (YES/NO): NO